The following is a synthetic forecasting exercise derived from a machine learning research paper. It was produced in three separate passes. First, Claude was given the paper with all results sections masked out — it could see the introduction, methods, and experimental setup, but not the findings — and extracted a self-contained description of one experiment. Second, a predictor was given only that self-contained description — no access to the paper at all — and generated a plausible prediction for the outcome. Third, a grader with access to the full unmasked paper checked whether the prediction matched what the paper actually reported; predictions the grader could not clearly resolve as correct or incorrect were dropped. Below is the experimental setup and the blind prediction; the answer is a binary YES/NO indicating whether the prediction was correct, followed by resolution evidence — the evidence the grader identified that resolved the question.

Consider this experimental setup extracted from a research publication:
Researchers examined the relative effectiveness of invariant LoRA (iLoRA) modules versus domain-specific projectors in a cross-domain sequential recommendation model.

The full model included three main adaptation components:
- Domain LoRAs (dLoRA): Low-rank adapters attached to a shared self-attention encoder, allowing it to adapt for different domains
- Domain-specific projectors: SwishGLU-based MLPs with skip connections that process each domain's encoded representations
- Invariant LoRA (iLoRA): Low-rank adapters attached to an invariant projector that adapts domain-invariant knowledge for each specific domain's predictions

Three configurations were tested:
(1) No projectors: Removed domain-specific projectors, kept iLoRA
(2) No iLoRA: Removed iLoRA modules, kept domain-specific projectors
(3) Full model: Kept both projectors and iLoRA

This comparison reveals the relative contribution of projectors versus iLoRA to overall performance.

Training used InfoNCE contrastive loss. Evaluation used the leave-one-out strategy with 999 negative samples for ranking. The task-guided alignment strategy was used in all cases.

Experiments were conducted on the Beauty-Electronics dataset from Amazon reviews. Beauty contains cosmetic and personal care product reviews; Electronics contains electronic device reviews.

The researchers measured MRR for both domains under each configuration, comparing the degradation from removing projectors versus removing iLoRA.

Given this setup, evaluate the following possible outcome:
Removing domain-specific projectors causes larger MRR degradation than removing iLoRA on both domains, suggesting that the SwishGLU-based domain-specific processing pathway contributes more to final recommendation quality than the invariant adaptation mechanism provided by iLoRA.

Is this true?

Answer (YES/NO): YES